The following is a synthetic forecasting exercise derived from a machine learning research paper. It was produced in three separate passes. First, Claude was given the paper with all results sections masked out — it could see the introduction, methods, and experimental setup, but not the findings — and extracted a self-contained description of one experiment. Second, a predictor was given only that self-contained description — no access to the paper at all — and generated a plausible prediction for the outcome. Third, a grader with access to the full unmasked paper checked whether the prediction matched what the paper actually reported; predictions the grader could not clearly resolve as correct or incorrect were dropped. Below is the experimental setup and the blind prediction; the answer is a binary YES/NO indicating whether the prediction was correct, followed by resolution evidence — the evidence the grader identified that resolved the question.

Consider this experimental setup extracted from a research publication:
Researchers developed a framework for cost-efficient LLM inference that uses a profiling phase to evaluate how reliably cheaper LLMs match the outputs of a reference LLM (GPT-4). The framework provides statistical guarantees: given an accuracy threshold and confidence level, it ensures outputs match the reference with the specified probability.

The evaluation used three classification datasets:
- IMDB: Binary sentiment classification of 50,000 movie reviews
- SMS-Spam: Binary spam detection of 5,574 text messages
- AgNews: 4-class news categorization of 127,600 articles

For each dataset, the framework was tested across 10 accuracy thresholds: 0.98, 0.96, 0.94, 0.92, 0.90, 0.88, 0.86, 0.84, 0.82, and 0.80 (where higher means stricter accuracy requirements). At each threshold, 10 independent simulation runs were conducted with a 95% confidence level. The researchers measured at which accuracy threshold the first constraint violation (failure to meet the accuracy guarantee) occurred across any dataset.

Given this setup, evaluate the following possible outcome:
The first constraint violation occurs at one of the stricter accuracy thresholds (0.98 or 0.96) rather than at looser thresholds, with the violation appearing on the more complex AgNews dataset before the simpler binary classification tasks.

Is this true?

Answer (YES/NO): NO